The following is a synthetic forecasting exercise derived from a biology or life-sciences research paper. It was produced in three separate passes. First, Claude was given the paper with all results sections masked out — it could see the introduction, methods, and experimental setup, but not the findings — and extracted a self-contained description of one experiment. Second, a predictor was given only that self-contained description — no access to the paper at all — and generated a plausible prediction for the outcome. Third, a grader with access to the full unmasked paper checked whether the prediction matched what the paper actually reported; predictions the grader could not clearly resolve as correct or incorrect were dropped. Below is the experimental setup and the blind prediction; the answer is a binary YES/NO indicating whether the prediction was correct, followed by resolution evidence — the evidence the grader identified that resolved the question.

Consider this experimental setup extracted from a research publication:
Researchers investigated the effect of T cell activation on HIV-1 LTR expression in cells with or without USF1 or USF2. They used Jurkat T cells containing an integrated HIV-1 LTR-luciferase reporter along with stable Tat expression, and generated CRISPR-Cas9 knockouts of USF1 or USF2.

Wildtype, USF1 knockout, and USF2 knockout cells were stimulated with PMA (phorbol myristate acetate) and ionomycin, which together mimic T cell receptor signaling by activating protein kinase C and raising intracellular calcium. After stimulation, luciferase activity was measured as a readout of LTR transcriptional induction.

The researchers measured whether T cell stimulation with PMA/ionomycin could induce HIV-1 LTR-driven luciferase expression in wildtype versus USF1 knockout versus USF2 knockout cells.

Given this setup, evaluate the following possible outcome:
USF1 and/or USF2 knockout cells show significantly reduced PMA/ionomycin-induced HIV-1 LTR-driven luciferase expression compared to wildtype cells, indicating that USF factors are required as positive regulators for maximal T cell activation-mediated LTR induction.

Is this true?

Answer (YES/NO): NO